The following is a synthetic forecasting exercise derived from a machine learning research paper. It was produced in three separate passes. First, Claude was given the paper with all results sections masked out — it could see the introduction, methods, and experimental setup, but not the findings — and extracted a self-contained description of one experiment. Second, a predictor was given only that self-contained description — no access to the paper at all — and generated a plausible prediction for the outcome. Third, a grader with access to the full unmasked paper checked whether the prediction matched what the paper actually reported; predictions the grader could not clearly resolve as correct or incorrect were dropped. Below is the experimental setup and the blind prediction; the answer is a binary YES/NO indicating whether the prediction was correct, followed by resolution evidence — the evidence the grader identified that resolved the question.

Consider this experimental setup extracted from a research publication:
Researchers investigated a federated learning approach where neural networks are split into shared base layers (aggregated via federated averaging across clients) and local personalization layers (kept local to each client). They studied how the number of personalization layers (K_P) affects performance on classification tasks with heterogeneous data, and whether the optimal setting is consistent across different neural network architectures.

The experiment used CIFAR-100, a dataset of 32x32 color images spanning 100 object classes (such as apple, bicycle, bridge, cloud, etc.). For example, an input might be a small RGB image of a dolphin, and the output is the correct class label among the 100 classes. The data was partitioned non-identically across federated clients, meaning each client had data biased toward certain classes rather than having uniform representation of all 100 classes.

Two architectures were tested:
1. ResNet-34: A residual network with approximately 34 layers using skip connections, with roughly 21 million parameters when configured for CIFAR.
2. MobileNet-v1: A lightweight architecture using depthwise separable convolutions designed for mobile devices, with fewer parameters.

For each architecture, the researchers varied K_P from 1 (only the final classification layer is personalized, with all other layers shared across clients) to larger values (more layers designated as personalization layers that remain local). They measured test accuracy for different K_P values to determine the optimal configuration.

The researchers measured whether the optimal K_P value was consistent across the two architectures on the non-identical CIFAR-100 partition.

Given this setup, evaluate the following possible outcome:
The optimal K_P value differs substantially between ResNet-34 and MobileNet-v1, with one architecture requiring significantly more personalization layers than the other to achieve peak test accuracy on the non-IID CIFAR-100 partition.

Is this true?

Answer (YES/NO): NO